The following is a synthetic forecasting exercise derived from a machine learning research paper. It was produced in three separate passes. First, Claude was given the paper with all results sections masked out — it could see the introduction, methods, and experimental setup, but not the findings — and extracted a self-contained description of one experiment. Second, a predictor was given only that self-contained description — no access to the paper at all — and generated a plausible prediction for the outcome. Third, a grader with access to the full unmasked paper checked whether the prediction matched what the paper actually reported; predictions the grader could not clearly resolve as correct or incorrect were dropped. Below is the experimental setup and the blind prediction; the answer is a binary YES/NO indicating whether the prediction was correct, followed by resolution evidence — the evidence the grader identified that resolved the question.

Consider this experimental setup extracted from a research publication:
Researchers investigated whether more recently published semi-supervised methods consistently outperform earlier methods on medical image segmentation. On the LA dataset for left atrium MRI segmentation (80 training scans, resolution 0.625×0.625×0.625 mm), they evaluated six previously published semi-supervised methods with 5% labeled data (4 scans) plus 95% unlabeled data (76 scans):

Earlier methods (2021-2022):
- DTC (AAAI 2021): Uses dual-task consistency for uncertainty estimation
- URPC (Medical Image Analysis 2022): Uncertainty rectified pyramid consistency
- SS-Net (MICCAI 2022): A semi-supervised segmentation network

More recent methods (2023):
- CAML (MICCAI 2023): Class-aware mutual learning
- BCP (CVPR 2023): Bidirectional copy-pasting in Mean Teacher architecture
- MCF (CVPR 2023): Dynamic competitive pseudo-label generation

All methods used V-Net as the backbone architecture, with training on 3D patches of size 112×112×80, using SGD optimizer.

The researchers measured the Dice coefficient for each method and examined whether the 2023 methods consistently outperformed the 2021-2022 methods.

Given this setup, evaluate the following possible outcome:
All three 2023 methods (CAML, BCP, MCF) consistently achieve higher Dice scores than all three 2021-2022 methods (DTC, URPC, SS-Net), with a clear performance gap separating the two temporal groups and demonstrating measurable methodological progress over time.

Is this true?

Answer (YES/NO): NO